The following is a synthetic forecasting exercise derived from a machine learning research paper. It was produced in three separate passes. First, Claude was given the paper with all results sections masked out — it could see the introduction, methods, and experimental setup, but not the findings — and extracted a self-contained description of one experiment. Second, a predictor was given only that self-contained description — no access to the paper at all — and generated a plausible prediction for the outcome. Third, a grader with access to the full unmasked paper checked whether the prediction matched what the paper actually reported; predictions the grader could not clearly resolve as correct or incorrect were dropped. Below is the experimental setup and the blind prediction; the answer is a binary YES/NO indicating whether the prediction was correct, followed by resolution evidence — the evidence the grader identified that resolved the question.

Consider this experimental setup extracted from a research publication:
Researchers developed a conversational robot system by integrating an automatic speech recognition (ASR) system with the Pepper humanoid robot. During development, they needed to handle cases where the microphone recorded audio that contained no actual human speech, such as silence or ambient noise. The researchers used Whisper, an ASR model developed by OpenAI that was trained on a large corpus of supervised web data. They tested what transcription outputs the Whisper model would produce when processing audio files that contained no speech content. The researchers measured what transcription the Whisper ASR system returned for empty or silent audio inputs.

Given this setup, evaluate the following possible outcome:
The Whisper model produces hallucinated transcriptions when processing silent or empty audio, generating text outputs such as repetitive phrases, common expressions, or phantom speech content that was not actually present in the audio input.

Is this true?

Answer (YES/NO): YES